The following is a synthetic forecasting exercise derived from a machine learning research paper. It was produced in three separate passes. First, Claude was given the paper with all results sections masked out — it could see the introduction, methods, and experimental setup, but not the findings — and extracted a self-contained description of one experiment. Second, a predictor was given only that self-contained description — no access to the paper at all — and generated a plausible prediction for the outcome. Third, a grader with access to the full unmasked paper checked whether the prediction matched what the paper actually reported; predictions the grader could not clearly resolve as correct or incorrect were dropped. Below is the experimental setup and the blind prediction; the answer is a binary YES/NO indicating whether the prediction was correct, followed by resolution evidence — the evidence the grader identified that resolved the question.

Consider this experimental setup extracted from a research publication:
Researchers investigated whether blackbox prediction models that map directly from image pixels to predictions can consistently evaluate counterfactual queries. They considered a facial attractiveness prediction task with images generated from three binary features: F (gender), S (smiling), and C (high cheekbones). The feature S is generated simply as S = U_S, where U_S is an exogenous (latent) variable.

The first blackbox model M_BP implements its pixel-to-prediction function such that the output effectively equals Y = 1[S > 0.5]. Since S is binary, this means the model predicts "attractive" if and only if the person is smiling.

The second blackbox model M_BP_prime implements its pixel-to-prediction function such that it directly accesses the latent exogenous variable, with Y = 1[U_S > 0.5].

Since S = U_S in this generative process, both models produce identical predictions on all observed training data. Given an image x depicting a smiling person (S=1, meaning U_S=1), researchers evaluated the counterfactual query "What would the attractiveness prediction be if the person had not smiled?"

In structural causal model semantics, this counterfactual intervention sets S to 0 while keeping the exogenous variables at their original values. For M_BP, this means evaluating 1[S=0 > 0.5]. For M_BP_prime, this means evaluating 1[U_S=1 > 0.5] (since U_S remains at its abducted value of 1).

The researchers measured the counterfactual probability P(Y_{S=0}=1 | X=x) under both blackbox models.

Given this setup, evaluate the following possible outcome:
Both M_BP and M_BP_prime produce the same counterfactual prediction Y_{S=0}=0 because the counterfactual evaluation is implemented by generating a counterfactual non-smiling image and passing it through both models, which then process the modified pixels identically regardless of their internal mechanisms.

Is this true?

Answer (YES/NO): NO